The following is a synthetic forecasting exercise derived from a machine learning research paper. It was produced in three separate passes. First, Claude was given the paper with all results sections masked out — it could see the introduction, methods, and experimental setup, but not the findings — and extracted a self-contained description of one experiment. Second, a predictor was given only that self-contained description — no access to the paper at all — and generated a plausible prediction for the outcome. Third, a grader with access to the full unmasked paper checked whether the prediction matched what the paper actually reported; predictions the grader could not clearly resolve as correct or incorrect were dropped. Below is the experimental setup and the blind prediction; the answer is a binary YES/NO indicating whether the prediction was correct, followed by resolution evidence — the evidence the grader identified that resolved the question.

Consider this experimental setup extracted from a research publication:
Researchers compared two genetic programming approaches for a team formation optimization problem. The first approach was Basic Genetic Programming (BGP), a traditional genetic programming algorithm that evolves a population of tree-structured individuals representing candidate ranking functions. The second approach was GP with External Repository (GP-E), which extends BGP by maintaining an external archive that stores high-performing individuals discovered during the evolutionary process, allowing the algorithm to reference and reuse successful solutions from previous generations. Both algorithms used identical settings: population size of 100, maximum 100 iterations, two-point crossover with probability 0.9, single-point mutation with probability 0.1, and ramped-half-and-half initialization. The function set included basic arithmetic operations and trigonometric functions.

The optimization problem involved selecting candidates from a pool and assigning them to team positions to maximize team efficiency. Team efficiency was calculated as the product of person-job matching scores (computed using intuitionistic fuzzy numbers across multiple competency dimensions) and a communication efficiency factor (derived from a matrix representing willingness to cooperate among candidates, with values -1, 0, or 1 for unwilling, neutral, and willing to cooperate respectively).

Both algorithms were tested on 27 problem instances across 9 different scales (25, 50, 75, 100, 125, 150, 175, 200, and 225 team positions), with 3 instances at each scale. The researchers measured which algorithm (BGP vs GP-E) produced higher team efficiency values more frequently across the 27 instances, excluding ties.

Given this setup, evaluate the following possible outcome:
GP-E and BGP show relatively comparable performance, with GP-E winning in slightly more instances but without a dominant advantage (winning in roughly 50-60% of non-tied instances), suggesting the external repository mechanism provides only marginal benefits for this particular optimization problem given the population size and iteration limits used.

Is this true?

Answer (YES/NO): NO